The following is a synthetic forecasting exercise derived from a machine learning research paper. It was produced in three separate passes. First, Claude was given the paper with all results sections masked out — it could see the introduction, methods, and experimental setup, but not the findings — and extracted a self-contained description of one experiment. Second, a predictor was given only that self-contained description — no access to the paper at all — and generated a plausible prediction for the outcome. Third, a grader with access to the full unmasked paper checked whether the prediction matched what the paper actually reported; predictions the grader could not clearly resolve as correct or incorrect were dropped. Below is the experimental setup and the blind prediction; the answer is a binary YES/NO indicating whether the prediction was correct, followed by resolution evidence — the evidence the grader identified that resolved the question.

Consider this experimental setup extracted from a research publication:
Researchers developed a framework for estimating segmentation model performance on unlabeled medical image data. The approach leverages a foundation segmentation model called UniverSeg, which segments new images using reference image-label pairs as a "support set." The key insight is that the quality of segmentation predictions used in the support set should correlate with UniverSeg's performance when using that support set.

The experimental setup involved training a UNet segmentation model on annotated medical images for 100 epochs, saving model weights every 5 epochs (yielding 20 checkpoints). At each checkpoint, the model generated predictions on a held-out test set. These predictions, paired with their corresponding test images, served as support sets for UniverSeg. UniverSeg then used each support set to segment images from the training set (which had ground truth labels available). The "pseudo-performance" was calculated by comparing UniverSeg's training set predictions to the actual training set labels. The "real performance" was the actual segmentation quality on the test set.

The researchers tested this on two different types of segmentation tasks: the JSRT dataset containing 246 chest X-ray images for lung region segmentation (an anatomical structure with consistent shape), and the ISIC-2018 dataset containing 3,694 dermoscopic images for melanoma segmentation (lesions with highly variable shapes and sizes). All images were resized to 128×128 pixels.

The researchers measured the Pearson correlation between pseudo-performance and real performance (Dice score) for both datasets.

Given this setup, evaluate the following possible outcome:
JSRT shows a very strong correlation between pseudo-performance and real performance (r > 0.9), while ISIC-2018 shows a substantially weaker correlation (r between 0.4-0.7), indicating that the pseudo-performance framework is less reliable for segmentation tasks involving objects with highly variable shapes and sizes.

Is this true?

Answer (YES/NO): NO